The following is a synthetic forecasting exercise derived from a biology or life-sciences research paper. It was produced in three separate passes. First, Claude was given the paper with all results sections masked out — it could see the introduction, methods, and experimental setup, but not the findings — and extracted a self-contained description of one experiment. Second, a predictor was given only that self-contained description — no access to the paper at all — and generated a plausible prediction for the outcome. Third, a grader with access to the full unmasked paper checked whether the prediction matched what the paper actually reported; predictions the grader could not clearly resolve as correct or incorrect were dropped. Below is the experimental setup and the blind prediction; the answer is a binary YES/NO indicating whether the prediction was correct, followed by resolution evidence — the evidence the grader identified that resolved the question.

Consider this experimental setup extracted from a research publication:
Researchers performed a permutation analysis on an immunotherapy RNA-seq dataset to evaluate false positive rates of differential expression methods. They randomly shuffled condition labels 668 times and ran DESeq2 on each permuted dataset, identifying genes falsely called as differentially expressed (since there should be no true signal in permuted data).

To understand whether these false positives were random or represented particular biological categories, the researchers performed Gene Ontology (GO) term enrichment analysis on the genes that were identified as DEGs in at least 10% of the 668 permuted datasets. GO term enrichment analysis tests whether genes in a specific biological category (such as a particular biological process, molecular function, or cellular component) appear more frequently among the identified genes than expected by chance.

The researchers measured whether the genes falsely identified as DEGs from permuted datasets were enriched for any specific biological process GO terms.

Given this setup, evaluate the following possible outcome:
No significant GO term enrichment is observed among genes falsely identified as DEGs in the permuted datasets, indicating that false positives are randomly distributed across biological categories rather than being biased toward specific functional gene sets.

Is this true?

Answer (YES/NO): NO